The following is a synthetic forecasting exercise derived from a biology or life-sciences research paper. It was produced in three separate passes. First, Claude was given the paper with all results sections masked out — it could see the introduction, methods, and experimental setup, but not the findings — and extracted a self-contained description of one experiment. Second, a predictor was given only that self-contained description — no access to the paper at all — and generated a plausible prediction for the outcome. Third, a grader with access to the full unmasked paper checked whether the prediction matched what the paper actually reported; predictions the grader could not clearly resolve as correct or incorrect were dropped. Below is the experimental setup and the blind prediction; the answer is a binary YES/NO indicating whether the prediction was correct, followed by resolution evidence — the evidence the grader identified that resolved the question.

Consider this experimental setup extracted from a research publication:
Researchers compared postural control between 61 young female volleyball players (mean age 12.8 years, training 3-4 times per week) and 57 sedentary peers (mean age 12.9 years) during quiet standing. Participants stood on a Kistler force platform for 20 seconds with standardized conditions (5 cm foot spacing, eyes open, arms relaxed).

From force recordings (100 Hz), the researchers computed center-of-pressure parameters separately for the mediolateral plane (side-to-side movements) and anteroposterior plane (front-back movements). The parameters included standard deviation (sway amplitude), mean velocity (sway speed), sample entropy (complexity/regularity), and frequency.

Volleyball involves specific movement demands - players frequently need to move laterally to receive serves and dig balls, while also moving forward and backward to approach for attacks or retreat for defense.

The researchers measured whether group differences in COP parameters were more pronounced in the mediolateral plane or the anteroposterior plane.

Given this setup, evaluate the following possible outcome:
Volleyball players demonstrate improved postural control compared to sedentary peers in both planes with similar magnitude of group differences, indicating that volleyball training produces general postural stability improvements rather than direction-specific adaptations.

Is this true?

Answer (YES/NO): NO